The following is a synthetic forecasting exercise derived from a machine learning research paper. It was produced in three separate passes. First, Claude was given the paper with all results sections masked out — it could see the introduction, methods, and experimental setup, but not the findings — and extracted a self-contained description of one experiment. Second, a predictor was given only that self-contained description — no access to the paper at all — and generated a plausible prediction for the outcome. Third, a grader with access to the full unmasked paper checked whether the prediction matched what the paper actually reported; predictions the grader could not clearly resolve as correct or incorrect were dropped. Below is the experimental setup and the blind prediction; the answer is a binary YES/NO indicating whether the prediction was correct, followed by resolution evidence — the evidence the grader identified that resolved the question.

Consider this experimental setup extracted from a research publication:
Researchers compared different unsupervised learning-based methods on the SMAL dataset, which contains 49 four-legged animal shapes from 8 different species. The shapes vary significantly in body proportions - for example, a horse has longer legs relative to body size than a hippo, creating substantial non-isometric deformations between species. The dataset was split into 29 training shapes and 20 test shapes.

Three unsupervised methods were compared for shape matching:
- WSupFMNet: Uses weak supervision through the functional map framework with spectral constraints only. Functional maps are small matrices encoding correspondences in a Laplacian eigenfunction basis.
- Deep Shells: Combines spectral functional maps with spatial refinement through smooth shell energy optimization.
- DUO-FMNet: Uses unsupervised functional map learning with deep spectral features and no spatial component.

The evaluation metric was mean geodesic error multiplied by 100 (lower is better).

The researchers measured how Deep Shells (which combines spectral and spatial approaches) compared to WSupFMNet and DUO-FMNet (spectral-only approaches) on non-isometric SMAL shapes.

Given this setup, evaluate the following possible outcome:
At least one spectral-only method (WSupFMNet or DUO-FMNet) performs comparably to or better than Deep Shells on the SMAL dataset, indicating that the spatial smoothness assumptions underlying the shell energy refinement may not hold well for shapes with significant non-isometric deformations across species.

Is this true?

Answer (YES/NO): YES